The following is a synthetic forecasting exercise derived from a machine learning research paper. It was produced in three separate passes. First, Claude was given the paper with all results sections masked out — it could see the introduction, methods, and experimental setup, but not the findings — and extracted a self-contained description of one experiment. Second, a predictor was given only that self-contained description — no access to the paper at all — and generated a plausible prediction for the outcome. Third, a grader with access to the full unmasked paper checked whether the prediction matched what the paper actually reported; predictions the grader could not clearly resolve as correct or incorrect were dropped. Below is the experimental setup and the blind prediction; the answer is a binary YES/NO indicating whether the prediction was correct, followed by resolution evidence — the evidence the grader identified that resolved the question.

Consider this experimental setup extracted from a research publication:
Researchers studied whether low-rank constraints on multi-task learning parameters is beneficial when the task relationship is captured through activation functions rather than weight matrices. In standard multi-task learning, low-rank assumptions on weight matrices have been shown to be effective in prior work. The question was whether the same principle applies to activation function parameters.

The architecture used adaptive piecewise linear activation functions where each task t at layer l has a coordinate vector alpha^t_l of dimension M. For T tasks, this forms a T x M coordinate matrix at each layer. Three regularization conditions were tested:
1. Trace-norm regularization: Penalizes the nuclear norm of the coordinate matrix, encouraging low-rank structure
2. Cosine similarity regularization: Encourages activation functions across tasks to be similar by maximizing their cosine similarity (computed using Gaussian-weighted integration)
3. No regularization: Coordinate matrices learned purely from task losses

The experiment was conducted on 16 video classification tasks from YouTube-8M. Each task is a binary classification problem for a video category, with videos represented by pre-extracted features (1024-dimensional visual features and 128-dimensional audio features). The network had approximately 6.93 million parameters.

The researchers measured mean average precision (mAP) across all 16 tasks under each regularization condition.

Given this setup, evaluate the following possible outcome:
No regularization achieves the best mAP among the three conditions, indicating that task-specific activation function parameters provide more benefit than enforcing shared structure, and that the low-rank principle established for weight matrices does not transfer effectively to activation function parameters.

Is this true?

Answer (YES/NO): NO